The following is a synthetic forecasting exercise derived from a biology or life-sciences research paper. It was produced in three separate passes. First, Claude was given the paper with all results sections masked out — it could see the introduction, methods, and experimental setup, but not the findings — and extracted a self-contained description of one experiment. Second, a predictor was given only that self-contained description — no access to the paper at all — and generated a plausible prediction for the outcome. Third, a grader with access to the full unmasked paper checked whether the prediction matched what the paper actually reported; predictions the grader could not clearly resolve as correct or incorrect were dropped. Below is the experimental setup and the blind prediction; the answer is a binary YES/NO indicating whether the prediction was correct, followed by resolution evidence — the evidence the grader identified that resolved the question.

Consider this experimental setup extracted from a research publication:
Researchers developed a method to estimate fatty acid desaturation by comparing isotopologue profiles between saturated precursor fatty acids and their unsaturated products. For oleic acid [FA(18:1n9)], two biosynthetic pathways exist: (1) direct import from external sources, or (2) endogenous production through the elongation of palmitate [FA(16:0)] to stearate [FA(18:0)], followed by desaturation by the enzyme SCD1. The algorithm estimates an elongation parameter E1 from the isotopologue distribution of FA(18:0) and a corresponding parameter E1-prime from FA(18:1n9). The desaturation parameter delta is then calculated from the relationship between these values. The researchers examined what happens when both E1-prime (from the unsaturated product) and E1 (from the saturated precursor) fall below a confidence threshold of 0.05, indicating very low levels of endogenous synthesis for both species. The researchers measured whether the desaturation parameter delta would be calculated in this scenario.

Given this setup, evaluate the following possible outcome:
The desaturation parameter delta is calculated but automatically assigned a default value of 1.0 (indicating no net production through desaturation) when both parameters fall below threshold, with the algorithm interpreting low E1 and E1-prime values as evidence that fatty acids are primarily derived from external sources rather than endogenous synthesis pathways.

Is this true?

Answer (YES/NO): NO